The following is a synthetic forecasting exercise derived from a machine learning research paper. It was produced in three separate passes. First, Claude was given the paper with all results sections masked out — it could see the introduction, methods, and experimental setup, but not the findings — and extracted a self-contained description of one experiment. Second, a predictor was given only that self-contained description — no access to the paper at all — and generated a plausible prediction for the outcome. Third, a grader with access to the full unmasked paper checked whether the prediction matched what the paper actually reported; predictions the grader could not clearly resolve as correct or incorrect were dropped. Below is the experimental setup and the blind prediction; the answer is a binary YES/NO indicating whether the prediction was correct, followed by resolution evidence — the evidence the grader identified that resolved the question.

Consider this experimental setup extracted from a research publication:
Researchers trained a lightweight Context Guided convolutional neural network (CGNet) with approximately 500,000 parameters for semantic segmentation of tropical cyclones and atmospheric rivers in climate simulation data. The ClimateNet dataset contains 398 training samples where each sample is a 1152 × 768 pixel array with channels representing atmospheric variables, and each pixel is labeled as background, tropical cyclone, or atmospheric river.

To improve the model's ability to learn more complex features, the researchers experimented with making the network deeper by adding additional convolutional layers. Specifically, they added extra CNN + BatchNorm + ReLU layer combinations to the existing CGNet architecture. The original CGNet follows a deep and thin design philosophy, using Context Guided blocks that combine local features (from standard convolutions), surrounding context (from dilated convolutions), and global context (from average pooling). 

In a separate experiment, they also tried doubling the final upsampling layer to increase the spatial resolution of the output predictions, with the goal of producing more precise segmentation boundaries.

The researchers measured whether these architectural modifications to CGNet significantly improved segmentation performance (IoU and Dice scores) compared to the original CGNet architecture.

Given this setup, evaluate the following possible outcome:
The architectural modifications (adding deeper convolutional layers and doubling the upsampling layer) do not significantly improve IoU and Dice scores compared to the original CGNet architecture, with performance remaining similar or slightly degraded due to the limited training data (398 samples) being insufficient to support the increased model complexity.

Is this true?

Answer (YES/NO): NO